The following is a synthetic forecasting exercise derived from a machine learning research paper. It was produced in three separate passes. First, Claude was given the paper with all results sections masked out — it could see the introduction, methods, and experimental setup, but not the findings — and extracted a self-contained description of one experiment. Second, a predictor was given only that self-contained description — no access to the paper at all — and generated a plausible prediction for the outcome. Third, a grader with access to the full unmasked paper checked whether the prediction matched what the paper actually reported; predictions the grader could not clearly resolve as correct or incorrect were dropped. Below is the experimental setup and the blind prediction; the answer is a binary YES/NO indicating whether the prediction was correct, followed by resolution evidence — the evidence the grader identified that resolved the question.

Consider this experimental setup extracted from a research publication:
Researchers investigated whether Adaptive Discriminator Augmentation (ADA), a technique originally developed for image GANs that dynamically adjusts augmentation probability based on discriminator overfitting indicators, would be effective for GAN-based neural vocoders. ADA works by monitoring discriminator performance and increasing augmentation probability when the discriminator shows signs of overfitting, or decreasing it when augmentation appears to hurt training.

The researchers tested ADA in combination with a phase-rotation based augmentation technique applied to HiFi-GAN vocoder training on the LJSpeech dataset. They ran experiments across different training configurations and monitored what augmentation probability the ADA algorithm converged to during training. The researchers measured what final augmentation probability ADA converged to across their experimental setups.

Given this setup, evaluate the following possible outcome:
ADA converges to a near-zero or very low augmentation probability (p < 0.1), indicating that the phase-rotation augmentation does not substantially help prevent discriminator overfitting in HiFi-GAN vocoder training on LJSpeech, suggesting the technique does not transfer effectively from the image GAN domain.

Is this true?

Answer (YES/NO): NO